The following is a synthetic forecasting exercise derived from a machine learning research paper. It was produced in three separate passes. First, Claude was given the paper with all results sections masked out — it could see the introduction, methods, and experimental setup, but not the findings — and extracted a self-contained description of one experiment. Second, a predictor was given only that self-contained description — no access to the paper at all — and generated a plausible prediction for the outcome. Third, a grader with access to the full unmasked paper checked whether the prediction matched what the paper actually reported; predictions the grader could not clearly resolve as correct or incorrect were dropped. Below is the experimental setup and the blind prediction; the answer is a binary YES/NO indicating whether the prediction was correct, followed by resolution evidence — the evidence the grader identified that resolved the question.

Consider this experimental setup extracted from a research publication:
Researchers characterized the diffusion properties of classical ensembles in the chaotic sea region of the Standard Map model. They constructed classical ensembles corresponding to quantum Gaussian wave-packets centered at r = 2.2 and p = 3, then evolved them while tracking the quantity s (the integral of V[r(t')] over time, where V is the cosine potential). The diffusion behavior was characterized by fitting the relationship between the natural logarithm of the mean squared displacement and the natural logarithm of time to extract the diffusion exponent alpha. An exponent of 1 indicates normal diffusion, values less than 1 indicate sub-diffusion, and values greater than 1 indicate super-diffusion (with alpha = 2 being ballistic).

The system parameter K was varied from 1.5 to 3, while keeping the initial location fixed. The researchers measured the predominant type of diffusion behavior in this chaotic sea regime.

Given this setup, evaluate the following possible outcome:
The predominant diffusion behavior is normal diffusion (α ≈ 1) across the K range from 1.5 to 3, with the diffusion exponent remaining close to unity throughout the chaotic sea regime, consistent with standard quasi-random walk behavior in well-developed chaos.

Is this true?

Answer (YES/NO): NO